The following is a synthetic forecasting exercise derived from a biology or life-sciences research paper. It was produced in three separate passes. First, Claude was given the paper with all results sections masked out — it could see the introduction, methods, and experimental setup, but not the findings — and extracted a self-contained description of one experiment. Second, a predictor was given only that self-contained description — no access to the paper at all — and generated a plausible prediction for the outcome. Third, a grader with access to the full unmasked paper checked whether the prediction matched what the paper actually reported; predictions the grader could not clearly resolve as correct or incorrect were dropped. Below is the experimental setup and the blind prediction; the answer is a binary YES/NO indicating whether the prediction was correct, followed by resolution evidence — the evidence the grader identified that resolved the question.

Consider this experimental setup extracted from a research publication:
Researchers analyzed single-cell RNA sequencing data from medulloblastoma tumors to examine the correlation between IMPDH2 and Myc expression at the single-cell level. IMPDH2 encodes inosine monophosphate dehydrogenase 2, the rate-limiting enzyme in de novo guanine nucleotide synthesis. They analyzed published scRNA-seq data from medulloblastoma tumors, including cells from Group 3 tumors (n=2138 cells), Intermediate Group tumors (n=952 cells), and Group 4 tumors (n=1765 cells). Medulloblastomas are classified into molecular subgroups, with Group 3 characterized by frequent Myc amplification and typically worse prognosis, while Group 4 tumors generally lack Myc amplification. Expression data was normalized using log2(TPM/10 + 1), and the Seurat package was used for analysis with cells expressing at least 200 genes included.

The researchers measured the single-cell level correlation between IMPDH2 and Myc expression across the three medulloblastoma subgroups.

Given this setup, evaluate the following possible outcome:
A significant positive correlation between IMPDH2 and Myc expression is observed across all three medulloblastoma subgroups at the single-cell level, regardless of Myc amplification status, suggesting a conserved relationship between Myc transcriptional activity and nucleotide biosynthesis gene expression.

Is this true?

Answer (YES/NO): NO